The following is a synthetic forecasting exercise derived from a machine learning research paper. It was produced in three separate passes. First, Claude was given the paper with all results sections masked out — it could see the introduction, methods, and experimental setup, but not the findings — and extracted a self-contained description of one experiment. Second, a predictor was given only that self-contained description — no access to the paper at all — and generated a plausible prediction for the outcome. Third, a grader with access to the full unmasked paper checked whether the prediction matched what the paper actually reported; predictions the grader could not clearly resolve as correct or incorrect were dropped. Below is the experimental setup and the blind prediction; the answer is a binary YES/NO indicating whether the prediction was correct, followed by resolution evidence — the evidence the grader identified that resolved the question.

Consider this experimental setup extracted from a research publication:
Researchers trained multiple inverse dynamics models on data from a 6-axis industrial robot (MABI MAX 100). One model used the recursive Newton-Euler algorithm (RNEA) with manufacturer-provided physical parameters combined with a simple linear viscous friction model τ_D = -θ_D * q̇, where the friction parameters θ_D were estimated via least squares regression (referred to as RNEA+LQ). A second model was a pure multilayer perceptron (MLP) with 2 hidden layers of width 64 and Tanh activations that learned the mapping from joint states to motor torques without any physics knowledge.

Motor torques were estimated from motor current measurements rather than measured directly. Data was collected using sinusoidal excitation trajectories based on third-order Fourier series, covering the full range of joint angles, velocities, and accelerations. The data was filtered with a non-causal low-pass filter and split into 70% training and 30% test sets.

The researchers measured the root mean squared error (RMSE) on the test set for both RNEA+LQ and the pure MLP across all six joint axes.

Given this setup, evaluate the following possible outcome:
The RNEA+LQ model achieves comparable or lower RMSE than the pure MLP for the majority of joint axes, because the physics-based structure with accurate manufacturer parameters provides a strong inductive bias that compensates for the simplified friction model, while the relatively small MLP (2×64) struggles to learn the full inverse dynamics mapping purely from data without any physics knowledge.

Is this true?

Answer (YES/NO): NO